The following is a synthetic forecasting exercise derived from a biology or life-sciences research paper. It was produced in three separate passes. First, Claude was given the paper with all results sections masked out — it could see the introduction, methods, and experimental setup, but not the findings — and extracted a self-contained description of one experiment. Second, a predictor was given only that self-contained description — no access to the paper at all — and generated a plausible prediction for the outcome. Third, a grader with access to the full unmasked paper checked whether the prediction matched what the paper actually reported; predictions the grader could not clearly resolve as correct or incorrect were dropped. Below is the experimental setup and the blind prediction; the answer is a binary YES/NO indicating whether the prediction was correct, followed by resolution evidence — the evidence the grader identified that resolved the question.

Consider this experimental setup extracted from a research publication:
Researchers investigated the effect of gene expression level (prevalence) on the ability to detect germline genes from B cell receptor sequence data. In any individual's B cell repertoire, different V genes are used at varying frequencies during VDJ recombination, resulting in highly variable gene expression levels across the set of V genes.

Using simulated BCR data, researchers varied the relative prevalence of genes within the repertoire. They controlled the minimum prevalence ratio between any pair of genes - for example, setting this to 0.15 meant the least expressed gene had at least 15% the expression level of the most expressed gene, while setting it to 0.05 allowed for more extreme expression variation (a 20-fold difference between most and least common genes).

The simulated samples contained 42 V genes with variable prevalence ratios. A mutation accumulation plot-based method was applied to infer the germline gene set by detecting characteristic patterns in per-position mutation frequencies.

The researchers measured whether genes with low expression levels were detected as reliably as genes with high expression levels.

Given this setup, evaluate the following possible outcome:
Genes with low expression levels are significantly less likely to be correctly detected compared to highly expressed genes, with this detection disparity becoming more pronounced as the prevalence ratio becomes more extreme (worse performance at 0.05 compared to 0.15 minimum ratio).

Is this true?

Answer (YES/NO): YES